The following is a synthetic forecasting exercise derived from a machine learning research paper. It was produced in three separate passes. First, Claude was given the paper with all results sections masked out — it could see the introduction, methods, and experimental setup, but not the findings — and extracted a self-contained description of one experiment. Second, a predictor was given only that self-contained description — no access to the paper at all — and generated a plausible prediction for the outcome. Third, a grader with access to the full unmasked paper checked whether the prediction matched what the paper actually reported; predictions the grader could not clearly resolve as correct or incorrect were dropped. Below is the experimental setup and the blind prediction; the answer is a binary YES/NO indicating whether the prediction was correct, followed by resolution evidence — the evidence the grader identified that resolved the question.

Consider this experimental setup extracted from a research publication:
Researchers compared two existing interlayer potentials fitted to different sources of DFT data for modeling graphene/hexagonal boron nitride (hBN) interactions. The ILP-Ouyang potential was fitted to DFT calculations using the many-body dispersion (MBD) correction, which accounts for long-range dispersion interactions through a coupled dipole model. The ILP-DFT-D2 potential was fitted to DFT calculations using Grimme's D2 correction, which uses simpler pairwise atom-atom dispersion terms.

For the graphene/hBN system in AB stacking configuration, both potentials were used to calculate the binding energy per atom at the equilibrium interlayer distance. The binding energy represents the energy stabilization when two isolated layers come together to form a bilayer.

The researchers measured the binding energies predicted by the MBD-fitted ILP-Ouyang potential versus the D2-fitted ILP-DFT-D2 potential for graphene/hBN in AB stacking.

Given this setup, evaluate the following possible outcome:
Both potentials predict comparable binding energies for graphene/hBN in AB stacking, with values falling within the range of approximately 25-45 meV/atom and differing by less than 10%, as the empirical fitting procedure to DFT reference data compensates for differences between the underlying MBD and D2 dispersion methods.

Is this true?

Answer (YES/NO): NO